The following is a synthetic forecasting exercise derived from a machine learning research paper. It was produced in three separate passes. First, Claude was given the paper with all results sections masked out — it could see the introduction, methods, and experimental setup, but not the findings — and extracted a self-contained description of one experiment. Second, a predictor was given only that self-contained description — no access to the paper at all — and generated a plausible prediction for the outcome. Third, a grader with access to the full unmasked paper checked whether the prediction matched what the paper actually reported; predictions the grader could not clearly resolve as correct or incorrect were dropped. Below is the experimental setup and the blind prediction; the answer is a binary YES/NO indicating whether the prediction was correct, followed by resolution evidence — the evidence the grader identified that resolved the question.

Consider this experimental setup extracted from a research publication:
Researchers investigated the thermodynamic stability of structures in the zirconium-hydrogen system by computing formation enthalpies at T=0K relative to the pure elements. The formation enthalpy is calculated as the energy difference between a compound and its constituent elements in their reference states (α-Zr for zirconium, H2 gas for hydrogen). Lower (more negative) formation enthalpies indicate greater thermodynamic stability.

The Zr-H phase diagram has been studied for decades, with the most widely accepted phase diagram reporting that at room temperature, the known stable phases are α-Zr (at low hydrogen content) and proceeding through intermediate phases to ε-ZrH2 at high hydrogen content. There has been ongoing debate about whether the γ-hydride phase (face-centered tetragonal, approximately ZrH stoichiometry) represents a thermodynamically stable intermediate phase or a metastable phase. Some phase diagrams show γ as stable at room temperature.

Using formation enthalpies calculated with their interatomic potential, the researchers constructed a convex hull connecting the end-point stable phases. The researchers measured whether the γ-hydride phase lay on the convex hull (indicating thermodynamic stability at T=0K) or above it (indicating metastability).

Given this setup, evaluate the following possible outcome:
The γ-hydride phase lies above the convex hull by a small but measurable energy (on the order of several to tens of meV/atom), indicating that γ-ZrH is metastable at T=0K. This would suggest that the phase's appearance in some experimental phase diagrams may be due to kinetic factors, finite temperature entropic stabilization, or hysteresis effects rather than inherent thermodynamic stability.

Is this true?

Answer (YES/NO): YES